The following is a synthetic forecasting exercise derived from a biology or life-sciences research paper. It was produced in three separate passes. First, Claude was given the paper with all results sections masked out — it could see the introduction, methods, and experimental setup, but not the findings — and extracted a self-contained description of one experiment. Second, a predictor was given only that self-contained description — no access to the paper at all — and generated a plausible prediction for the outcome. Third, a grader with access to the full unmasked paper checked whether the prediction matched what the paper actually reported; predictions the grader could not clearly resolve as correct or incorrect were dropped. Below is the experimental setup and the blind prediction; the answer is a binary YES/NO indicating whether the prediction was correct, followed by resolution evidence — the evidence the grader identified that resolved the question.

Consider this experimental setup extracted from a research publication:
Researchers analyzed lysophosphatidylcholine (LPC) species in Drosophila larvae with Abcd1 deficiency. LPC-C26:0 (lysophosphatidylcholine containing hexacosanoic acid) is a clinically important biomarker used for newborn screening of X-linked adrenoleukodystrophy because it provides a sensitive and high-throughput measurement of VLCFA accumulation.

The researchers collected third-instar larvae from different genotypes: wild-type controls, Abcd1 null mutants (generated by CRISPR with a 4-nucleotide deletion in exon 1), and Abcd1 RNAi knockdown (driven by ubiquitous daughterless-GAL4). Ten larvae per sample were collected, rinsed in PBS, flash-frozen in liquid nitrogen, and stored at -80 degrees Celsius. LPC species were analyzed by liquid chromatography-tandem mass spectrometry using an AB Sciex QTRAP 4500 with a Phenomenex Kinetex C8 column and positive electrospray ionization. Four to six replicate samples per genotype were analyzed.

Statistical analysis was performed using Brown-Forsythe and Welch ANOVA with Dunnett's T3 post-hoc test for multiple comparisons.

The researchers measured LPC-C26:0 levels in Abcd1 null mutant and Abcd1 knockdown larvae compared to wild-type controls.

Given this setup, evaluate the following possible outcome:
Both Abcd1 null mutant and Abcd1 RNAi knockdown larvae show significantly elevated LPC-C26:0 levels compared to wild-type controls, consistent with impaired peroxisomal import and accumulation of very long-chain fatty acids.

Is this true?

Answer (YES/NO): NO